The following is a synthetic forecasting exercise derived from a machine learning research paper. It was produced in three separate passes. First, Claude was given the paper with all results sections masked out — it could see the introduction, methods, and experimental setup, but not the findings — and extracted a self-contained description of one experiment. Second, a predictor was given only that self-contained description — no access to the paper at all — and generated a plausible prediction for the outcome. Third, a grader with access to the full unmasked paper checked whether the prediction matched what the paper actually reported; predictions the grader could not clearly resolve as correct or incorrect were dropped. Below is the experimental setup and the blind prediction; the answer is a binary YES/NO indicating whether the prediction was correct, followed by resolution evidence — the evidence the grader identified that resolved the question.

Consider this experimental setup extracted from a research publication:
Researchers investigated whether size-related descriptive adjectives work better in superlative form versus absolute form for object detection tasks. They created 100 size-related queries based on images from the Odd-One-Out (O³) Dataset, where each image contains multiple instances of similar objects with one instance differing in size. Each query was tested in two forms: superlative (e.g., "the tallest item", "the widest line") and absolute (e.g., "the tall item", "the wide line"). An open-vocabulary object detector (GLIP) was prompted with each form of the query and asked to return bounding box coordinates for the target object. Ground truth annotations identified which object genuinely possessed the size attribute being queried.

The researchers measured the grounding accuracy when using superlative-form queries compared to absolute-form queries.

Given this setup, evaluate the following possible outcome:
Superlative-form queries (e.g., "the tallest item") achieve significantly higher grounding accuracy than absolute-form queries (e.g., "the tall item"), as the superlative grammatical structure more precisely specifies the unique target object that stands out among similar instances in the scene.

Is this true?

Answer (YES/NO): NO